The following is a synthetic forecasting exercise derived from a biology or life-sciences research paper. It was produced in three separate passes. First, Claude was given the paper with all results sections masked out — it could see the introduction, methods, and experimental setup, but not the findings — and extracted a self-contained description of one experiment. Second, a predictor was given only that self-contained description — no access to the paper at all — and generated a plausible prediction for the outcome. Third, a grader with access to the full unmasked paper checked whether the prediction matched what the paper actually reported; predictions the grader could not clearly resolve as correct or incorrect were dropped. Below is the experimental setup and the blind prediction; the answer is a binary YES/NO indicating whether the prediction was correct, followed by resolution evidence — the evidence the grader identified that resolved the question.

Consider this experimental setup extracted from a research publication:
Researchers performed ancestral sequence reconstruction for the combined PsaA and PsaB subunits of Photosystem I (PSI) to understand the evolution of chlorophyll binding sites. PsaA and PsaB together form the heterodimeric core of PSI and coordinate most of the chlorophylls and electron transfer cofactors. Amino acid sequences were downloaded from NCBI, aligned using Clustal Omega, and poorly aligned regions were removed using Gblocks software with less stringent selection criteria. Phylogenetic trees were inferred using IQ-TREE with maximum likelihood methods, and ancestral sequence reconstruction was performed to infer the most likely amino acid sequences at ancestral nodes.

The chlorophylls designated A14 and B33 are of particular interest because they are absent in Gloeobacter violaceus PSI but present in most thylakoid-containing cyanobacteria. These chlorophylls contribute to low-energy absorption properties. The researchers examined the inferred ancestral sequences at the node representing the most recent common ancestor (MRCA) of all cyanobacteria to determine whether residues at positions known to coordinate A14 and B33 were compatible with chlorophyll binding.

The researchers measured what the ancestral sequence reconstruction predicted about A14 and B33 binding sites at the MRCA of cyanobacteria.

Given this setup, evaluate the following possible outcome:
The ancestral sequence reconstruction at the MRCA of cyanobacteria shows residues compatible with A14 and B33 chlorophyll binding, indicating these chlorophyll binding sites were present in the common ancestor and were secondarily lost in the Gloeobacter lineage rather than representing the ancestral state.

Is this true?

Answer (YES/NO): NO